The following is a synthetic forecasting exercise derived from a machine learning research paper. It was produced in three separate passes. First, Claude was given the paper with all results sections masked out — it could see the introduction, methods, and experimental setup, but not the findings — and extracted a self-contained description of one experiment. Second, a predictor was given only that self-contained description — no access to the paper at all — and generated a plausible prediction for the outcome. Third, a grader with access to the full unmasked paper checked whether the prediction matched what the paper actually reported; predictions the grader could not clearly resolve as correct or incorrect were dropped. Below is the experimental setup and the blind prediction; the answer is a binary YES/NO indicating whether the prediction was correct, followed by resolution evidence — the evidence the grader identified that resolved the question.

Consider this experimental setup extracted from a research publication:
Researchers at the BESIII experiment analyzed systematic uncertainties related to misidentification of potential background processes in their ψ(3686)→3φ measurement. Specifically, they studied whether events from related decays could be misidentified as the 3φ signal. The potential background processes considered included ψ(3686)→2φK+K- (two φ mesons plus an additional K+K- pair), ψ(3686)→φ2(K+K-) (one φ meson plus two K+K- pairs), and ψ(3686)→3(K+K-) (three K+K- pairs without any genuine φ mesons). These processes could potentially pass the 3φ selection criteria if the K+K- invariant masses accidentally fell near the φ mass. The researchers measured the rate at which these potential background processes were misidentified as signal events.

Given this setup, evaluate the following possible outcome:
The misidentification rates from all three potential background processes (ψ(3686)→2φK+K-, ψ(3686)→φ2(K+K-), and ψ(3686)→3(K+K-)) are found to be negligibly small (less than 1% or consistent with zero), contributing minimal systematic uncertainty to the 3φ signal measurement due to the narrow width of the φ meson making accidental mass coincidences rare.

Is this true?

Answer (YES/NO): YES